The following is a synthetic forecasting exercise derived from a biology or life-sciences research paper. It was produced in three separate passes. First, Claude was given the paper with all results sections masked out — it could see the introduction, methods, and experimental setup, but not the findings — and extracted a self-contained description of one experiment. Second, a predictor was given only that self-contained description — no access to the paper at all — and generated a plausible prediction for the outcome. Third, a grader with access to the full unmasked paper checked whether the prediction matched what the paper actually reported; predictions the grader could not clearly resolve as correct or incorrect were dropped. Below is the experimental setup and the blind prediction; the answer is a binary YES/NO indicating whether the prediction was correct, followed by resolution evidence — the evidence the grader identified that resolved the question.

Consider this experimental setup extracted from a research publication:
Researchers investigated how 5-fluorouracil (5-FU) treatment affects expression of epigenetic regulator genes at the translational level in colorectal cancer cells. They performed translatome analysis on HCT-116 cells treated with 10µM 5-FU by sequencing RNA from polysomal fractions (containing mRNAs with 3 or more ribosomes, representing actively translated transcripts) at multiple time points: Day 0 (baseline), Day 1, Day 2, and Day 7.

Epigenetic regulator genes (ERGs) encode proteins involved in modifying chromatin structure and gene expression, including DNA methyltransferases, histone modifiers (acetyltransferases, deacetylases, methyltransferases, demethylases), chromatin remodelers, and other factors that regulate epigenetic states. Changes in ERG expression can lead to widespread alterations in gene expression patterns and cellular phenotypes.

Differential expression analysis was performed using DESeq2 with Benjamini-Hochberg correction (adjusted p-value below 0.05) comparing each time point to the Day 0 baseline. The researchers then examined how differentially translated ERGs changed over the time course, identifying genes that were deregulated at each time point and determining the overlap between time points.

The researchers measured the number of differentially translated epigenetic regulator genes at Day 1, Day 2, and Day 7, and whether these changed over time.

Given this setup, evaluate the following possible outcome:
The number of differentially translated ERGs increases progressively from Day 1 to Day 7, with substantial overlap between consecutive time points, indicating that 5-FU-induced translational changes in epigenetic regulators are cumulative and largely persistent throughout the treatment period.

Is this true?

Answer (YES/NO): NO